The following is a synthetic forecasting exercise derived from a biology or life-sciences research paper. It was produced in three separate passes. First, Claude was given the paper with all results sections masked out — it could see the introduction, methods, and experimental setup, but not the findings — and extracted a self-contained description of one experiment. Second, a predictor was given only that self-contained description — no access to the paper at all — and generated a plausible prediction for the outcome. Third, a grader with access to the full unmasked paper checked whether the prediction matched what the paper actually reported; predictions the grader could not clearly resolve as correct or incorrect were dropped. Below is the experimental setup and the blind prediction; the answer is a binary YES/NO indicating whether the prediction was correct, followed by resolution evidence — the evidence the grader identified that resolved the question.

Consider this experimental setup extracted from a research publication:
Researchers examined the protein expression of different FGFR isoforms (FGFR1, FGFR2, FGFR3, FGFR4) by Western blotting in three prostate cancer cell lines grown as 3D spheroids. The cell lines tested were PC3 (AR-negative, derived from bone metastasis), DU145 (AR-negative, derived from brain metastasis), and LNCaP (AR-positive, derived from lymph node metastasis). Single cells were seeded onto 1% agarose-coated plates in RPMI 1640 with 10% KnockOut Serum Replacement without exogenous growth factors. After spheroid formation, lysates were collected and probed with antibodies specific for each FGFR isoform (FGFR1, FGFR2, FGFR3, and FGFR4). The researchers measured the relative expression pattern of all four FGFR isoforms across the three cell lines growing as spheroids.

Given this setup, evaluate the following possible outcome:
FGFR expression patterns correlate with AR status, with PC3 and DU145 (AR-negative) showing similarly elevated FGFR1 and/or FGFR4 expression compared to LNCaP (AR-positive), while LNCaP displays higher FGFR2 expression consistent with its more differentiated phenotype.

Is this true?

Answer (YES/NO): NO